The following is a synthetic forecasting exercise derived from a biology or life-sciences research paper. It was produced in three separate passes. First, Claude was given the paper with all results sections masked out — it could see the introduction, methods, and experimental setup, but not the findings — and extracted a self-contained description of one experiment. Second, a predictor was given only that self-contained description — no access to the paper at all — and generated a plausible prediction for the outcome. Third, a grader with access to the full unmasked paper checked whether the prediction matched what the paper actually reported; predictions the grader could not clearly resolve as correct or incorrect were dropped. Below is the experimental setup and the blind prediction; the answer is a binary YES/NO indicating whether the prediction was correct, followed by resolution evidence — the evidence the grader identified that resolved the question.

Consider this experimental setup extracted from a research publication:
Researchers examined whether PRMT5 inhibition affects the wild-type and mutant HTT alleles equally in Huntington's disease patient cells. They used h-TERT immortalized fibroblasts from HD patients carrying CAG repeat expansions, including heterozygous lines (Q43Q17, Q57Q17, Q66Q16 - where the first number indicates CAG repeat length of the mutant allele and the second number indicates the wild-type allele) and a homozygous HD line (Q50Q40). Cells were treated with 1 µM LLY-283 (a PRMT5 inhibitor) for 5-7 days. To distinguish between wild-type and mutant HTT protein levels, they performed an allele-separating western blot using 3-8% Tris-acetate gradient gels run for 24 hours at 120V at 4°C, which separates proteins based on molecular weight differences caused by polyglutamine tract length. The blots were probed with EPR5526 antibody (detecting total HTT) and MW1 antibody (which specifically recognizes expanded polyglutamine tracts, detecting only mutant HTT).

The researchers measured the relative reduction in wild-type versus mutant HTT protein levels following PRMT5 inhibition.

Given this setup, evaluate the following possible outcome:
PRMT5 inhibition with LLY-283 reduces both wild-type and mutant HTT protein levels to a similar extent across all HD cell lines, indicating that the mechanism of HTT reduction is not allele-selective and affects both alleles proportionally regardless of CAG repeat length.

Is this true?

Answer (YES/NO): YES